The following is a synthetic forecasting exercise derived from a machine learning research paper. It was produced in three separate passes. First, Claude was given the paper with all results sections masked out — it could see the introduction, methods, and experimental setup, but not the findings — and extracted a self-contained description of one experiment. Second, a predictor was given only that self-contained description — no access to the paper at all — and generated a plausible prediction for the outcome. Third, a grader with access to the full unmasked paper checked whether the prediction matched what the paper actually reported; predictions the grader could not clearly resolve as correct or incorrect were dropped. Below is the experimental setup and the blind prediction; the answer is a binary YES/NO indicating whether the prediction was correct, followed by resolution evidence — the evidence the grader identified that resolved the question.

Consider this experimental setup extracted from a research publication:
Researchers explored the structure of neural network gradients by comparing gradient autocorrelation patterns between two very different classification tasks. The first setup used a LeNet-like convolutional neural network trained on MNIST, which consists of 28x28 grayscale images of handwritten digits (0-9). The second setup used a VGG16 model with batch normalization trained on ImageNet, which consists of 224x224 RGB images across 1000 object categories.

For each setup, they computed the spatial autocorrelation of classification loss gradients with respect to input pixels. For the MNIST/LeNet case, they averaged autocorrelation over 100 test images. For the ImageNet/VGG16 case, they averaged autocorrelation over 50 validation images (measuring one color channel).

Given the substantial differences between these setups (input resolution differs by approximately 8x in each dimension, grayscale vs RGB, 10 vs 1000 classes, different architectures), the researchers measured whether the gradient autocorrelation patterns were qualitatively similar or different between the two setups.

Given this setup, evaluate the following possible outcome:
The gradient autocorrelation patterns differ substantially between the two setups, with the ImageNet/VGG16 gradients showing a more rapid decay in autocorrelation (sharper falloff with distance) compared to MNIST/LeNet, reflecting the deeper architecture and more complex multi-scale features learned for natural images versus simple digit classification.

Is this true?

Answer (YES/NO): NO